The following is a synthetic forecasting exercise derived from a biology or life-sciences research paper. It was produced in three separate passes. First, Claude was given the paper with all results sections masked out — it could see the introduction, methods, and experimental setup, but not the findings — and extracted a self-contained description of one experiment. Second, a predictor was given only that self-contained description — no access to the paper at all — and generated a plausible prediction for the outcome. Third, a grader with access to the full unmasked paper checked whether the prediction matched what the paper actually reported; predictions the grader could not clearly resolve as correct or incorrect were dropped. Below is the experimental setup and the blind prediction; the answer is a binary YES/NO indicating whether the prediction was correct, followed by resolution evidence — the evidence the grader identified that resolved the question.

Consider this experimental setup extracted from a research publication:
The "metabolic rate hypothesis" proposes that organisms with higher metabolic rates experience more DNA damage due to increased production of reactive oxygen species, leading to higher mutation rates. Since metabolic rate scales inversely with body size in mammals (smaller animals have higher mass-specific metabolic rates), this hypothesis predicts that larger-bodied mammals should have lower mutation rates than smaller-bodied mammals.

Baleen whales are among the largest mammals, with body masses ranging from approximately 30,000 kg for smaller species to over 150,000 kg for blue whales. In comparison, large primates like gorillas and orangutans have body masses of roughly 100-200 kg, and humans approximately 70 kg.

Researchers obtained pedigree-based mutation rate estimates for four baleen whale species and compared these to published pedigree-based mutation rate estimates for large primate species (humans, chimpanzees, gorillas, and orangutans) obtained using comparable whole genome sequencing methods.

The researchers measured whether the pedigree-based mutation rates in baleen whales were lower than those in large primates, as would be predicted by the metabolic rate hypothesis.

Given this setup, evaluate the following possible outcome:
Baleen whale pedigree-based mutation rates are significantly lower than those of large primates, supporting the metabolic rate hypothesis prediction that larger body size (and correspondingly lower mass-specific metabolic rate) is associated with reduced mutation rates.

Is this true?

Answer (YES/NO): NO